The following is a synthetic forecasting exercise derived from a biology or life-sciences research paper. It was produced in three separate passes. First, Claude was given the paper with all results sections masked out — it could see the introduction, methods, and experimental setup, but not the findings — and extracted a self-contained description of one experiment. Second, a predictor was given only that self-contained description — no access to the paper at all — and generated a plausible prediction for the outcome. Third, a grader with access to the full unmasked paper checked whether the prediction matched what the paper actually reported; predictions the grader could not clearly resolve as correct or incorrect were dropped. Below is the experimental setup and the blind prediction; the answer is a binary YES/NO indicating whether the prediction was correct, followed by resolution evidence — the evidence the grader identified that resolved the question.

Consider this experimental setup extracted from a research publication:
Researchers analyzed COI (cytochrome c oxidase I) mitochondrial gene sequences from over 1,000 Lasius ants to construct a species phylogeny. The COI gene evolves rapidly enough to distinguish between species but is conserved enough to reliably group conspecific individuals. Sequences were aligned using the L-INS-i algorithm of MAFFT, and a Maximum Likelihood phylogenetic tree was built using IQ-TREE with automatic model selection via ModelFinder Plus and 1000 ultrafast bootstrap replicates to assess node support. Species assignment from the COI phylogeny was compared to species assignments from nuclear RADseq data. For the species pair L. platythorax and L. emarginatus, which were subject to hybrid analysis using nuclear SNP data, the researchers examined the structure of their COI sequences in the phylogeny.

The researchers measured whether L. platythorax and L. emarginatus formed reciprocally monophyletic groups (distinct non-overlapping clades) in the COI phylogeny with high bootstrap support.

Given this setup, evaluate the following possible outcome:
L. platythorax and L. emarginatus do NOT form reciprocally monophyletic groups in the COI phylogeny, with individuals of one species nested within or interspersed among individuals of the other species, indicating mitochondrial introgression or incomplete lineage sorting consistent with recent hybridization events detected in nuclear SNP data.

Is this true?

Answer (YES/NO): YES